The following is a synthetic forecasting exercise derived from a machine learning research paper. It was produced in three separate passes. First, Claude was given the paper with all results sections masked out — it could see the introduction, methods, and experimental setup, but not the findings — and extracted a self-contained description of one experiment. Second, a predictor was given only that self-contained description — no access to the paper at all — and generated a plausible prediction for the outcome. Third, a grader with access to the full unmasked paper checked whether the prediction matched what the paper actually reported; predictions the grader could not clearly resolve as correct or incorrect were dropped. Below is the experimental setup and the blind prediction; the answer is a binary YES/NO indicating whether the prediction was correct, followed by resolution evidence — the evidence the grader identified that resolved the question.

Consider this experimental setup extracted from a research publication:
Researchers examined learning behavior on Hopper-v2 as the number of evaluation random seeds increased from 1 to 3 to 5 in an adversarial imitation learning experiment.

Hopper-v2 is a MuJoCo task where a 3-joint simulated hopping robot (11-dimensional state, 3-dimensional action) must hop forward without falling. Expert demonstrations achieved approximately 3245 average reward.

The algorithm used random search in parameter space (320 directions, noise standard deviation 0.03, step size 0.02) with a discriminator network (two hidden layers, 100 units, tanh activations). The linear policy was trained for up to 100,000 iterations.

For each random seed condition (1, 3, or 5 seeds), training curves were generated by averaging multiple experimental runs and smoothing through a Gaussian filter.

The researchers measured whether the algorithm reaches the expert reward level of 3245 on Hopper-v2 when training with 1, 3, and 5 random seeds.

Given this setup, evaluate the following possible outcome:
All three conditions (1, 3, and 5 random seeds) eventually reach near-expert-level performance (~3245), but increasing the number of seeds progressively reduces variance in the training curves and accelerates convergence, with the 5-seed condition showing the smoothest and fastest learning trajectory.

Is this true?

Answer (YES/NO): NO